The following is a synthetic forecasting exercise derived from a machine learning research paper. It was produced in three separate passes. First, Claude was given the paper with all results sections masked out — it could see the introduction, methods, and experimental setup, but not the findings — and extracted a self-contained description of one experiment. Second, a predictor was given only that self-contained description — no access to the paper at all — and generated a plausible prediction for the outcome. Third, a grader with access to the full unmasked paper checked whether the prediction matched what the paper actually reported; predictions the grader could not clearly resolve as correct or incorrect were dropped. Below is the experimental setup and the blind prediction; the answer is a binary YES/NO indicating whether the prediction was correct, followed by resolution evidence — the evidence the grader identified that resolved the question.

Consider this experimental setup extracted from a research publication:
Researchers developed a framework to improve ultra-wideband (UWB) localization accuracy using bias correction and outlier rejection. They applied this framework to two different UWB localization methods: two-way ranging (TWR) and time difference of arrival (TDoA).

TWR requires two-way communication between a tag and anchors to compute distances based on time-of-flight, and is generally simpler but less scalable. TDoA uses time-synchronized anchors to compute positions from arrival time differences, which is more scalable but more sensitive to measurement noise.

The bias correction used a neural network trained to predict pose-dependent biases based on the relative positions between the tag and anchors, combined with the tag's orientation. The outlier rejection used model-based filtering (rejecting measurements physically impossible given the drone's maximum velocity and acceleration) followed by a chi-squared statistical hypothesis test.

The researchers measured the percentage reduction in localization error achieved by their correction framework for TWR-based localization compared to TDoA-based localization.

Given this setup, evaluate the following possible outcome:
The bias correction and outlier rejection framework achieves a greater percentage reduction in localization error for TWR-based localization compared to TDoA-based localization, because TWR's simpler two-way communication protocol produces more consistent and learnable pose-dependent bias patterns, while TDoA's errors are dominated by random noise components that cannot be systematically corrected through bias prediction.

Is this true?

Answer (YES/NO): NO